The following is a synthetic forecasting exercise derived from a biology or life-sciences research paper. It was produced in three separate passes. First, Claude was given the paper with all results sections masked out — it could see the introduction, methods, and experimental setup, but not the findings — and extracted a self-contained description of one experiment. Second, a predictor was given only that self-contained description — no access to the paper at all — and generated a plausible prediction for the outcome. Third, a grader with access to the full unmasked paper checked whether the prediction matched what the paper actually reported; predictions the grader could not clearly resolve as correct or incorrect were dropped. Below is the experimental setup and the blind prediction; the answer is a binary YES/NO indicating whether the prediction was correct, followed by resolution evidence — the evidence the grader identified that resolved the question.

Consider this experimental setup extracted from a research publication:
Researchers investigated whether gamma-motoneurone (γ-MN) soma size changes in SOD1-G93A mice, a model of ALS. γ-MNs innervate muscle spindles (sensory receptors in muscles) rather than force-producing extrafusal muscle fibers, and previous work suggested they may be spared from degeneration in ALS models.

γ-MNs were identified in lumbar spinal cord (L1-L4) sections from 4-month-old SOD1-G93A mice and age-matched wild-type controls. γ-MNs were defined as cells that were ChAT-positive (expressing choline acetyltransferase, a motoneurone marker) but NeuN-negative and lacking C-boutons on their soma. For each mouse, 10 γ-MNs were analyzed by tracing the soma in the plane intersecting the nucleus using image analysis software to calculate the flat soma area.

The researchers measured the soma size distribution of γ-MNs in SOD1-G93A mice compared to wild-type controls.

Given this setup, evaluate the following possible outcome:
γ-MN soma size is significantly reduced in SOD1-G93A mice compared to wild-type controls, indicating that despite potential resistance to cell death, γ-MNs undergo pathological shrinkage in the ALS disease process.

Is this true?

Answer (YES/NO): NO